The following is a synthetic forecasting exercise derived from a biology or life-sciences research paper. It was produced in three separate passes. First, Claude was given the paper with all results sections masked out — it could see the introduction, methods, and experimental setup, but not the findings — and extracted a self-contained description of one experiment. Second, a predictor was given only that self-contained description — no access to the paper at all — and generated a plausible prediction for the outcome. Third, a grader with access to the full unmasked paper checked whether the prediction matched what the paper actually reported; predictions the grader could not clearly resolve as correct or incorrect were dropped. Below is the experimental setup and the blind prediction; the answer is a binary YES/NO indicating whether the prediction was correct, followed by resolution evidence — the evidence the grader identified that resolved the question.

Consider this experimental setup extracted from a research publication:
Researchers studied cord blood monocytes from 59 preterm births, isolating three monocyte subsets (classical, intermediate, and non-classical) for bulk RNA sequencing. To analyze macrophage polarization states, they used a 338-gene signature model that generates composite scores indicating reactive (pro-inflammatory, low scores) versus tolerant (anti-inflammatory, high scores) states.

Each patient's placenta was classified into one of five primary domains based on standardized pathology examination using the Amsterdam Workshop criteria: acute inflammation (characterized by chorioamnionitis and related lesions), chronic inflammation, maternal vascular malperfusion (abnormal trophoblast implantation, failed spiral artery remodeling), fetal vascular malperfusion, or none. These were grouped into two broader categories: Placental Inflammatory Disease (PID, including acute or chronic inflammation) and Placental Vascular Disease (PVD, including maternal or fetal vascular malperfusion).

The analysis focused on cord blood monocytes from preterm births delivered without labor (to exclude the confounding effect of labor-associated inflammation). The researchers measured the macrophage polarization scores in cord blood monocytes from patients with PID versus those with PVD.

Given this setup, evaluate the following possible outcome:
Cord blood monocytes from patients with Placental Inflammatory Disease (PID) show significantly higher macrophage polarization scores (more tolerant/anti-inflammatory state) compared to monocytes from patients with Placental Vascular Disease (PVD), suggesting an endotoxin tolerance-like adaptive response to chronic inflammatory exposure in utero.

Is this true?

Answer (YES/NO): NO